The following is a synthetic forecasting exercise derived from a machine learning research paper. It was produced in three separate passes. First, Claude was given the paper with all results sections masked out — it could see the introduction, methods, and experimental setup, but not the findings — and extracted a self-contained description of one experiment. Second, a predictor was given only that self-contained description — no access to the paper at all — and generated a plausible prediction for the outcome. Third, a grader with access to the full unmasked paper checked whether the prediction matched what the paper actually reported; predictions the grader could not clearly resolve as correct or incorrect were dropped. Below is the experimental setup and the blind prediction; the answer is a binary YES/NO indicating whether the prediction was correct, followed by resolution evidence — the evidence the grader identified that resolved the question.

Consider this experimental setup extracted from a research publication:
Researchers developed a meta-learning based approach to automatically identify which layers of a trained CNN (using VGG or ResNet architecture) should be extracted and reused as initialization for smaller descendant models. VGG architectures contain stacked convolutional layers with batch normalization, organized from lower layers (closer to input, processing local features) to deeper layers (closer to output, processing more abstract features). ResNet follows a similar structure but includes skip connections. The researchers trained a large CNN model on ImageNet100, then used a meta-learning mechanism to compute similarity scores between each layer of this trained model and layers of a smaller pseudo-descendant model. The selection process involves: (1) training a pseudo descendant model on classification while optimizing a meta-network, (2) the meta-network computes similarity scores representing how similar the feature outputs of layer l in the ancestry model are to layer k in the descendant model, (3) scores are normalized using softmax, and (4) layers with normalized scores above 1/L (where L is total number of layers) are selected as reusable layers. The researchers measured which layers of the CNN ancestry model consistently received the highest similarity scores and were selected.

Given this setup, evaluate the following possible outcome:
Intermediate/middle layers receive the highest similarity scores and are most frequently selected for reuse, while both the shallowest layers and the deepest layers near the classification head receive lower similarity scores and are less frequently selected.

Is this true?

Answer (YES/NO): NO